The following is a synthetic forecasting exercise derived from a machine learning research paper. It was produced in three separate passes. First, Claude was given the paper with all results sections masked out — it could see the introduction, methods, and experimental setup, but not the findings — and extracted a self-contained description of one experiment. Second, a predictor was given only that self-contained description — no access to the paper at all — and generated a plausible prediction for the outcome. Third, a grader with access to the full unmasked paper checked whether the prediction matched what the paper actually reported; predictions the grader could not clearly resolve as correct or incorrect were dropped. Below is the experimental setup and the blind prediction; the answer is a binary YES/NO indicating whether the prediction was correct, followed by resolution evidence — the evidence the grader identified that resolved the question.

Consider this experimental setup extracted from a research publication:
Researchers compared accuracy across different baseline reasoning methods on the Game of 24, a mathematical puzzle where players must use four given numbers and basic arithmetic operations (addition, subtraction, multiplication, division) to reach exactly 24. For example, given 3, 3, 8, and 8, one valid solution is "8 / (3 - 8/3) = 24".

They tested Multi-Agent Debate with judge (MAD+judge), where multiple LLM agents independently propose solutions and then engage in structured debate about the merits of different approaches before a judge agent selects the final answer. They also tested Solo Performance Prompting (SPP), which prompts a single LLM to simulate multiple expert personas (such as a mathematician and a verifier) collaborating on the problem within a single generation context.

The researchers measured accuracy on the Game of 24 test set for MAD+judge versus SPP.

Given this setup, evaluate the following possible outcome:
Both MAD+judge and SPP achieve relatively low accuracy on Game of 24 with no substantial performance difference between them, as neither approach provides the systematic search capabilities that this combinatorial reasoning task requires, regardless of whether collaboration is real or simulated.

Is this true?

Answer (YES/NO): NO